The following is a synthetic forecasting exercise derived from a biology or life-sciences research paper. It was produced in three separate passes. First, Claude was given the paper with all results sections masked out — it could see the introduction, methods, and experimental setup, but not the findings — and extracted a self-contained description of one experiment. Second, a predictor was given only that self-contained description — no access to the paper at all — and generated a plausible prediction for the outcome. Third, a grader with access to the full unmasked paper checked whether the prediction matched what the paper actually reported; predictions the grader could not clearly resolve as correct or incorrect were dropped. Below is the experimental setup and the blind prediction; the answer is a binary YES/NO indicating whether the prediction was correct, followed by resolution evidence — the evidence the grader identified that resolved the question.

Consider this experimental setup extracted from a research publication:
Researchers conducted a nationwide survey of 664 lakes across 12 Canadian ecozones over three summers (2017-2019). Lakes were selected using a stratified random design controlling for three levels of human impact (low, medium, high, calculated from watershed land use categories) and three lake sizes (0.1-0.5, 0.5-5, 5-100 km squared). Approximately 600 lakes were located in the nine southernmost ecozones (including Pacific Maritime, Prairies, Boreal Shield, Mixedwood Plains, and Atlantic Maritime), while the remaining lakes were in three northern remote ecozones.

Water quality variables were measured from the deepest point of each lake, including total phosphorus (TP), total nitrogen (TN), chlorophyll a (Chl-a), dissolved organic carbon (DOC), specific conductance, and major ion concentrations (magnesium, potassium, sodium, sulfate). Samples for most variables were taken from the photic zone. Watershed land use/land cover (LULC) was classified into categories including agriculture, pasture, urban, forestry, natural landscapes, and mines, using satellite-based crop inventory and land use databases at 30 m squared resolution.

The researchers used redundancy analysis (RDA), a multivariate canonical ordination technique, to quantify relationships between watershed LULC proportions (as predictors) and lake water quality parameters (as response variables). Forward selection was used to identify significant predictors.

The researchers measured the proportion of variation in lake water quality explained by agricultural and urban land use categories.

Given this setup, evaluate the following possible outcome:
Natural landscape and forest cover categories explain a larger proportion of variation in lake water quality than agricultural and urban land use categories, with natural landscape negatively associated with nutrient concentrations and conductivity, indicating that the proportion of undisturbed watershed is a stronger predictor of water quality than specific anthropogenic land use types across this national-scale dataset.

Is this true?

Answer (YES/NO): NO